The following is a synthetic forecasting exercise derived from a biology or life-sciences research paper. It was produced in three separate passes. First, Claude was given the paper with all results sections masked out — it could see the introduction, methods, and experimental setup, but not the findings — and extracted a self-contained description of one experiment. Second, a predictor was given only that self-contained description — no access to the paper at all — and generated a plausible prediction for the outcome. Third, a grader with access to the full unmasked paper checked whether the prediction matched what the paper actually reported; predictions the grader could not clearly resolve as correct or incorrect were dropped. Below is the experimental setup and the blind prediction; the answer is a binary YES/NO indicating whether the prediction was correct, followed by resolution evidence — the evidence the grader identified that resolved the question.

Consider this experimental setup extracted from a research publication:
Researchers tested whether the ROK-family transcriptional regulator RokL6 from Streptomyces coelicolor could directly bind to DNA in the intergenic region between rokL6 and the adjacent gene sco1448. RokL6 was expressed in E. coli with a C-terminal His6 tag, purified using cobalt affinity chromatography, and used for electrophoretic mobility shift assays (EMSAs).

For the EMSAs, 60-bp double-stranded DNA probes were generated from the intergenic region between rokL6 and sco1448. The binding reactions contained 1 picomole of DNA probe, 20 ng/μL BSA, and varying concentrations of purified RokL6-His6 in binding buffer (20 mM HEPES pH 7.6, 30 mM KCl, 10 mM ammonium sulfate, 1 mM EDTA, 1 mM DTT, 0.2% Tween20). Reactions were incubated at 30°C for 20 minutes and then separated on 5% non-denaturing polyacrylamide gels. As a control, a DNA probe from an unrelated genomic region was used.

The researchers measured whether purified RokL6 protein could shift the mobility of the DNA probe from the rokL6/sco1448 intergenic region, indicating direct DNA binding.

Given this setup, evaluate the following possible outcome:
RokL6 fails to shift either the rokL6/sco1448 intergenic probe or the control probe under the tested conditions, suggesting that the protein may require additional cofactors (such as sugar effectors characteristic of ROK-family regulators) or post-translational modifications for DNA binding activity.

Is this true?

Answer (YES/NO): NO